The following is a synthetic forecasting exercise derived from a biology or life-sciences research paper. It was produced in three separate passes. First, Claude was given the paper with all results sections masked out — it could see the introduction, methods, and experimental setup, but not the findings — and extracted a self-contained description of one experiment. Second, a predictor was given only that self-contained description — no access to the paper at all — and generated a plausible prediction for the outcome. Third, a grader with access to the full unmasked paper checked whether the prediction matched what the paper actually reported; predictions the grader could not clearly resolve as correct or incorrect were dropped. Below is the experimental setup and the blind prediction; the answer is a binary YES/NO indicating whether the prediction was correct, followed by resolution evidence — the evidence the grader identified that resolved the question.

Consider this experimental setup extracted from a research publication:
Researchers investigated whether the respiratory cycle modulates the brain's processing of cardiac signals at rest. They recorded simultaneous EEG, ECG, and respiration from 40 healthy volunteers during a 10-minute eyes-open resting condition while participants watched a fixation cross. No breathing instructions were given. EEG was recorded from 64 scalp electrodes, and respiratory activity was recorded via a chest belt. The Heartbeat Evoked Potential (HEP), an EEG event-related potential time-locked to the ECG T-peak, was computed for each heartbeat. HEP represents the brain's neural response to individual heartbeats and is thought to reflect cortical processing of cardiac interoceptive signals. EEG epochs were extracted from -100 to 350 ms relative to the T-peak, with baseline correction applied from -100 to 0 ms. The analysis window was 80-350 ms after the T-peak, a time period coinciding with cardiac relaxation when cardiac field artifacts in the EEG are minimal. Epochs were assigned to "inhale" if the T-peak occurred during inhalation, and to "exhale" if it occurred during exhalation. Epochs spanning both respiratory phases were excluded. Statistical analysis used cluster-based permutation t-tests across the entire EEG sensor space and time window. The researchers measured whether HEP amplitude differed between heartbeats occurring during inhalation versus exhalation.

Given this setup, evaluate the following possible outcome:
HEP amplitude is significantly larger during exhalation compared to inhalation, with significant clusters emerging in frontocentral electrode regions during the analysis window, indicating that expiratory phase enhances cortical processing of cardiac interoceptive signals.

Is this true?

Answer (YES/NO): NO